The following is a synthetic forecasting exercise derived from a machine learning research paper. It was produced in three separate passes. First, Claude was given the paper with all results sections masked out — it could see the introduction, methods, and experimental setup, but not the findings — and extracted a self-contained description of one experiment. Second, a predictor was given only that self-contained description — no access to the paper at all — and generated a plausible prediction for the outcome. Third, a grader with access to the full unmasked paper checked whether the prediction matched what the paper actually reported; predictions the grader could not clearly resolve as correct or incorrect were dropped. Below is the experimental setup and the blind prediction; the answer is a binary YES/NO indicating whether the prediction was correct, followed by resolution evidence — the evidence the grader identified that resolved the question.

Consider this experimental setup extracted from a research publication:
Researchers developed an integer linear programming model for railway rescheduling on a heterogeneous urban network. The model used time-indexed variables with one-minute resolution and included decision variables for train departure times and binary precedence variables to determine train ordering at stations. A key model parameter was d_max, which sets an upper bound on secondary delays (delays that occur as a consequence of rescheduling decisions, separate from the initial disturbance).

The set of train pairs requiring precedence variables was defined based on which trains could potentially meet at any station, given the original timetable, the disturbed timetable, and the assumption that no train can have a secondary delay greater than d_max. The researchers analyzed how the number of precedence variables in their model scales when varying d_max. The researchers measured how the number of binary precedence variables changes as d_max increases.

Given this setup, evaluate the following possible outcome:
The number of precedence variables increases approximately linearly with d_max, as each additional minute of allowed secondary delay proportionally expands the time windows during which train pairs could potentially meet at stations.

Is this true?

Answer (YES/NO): YES